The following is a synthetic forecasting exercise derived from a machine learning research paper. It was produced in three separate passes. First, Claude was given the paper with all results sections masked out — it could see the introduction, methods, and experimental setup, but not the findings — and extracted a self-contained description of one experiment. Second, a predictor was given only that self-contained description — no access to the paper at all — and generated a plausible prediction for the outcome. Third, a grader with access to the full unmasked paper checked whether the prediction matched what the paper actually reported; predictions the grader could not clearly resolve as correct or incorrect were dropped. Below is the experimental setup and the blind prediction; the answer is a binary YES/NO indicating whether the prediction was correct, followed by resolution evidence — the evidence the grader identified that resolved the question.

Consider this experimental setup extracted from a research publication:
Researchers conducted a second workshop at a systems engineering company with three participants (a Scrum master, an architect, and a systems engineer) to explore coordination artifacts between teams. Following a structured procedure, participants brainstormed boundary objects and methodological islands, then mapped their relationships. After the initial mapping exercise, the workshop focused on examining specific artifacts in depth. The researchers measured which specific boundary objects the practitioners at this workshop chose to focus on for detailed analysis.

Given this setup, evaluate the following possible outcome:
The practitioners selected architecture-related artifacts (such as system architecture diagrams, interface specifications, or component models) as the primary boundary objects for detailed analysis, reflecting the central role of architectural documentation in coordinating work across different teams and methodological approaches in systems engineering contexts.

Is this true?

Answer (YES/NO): NO